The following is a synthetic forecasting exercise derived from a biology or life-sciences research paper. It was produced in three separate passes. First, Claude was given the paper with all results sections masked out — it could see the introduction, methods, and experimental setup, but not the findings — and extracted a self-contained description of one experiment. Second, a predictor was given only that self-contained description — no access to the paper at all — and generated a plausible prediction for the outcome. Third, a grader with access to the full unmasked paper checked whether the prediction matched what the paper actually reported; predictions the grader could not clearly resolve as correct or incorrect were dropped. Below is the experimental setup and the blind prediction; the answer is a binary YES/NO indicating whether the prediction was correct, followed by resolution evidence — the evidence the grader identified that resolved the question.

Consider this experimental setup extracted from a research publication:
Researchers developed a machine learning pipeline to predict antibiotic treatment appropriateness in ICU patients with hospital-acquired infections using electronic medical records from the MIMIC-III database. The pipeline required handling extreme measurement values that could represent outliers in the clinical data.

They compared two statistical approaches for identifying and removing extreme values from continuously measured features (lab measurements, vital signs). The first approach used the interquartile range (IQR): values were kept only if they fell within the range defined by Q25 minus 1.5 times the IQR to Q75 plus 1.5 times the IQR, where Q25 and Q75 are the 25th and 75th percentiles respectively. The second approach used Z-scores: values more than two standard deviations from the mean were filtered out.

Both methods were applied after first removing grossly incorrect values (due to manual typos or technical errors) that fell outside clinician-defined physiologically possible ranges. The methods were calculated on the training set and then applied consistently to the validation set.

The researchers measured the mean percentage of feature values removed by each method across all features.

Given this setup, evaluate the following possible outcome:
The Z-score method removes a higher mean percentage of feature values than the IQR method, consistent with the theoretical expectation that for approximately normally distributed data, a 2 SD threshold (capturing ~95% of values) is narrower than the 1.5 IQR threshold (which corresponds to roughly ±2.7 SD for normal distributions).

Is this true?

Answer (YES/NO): NO